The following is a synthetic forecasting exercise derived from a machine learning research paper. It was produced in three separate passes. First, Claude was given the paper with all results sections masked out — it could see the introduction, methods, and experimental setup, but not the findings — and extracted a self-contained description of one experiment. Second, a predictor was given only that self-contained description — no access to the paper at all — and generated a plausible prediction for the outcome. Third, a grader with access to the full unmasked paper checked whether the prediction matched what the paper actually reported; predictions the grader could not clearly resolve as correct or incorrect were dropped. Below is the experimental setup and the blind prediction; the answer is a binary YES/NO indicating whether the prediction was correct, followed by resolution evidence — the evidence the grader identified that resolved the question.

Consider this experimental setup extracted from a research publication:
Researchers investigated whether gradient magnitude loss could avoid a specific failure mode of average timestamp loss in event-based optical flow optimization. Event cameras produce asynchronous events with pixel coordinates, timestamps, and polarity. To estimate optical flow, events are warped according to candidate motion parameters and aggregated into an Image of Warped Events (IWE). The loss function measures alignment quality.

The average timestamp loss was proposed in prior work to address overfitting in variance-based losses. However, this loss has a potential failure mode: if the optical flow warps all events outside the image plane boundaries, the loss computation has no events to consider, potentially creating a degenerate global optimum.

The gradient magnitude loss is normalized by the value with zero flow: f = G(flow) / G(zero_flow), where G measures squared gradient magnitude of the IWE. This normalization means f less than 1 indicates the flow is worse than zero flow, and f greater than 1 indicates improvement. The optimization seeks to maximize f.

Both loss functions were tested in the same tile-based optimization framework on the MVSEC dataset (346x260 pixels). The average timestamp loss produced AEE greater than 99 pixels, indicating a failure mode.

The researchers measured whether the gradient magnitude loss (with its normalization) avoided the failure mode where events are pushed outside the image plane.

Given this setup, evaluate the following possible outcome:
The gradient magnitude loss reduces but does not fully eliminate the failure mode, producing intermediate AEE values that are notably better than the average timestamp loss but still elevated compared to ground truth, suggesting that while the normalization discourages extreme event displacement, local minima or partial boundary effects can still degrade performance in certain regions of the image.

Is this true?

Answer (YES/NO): NO